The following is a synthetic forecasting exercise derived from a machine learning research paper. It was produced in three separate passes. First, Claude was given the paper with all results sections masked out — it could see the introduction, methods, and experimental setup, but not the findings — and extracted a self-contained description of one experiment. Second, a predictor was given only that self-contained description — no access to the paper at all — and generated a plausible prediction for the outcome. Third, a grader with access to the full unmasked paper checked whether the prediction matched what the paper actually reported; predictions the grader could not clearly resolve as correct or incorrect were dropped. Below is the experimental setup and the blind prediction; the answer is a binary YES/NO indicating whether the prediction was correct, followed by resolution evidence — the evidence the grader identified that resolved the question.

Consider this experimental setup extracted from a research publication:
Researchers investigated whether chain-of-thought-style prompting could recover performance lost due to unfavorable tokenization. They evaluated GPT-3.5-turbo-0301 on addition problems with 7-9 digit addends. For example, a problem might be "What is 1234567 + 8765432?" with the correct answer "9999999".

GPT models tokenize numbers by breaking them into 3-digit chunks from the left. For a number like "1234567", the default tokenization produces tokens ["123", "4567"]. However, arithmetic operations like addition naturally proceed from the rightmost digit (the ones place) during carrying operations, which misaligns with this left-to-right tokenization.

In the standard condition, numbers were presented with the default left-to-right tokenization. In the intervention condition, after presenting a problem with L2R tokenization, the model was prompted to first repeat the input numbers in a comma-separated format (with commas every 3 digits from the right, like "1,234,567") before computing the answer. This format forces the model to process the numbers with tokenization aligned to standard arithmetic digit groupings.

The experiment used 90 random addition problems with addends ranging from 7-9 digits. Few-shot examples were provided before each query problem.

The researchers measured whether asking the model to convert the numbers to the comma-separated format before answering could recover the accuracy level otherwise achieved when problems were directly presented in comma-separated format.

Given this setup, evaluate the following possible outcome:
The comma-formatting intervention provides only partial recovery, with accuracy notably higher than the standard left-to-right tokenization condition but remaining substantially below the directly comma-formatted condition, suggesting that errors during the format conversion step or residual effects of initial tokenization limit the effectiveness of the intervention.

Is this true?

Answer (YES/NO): NO